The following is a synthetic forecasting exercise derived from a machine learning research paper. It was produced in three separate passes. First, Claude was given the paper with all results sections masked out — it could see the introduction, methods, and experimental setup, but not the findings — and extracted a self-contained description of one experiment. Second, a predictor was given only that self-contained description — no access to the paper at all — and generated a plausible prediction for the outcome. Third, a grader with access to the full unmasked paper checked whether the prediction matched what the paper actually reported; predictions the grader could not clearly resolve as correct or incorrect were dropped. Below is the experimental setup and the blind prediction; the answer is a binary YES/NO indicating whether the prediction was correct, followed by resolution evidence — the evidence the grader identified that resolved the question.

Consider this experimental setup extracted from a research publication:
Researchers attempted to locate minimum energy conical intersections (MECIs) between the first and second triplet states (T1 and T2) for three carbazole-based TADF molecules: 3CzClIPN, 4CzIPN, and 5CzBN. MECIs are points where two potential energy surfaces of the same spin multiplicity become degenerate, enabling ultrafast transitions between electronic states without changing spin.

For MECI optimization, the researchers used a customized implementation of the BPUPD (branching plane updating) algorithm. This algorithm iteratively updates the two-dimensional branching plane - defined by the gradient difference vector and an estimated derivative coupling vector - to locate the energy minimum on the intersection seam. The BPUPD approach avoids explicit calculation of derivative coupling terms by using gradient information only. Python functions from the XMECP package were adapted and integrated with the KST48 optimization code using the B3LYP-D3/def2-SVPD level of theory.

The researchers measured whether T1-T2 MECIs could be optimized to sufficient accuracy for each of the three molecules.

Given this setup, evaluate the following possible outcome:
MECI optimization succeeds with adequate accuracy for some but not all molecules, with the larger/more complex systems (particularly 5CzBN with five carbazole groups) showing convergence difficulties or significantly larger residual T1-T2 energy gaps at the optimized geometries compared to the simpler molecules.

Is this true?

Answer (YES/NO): YES